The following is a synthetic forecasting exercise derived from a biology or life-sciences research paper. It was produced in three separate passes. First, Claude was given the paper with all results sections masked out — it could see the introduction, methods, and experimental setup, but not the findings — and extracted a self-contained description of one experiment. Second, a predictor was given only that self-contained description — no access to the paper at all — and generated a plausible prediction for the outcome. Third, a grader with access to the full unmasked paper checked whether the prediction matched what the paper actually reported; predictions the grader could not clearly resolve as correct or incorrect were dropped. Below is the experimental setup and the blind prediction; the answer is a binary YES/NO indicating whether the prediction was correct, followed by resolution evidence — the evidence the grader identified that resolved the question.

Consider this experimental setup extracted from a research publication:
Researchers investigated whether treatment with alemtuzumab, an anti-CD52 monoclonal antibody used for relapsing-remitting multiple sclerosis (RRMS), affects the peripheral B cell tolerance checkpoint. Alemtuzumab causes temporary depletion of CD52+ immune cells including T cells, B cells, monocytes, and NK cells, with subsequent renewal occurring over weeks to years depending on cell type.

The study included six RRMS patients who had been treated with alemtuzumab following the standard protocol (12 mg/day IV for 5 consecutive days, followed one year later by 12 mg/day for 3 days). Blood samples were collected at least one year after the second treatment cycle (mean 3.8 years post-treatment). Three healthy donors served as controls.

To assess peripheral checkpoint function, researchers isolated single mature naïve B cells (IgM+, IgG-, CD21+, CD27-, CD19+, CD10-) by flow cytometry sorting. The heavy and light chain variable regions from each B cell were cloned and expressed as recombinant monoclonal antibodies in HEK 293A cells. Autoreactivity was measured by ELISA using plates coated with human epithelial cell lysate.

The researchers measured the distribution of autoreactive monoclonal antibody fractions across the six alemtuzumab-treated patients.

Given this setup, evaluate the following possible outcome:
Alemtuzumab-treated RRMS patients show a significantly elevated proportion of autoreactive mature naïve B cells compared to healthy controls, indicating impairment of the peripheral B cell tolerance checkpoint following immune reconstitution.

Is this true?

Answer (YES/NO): NO